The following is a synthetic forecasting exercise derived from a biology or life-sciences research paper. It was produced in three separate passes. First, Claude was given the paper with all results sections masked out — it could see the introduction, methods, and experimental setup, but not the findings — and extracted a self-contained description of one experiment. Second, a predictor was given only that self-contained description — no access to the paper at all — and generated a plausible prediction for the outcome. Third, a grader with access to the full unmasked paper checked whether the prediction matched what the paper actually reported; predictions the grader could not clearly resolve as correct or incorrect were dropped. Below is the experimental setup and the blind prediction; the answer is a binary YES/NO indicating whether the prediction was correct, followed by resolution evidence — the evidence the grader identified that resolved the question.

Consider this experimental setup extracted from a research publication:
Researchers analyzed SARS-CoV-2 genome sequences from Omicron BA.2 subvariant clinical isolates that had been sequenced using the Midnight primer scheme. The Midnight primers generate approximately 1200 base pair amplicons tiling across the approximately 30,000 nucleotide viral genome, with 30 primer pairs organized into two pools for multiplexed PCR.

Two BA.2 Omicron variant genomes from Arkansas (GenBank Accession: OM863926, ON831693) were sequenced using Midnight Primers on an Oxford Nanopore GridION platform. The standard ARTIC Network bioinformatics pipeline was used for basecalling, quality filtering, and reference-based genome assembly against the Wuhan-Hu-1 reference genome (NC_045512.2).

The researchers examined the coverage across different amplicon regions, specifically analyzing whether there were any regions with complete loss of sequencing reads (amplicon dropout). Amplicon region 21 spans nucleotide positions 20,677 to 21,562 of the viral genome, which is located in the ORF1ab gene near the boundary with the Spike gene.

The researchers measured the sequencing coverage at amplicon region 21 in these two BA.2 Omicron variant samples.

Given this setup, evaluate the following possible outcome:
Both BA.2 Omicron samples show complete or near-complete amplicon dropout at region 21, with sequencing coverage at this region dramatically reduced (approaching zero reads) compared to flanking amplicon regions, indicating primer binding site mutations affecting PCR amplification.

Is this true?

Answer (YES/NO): YES